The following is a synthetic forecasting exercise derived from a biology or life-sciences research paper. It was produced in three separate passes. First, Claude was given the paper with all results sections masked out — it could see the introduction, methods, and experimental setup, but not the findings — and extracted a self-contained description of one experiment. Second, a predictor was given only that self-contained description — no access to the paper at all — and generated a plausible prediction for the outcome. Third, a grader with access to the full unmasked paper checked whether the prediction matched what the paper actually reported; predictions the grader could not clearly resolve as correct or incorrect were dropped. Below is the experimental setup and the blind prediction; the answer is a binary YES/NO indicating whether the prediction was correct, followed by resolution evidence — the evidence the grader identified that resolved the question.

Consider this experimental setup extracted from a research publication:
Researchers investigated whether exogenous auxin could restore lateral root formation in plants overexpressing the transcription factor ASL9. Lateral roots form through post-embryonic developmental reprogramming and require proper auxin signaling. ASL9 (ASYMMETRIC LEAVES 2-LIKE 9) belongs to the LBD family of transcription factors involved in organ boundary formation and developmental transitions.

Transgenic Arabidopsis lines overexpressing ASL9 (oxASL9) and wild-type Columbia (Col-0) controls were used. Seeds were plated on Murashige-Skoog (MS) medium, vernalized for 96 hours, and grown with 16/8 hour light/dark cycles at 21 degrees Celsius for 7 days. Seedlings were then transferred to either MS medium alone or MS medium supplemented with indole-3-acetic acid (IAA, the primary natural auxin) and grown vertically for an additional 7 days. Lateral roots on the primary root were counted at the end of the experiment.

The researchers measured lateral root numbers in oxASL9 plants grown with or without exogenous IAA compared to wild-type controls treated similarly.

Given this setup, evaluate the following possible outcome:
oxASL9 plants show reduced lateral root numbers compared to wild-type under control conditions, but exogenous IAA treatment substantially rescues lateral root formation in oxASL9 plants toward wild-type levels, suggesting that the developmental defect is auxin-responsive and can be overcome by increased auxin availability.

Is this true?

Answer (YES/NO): NO